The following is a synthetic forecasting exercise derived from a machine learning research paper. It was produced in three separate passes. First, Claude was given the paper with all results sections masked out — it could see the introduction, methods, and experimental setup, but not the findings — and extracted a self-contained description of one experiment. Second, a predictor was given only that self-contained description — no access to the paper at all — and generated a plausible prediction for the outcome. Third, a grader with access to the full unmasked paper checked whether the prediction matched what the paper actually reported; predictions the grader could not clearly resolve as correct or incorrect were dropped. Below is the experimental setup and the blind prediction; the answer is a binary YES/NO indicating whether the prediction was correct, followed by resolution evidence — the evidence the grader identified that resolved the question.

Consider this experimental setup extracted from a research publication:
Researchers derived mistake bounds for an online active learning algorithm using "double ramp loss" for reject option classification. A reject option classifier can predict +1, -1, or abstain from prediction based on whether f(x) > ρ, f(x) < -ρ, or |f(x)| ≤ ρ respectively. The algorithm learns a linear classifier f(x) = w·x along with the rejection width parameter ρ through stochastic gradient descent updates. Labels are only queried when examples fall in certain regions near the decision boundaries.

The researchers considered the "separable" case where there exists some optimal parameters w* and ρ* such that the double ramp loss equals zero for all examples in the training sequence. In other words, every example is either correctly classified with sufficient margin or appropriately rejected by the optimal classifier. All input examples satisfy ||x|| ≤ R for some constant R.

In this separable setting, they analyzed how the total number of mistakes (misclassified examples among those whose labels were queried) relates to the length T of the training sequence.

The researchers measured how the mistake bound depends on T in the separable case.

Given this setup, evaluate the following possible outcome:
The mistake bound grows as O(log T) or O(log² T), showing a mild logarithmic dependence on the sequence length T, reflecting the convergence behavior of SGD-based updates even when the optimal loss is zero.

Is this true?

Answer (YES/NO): NO